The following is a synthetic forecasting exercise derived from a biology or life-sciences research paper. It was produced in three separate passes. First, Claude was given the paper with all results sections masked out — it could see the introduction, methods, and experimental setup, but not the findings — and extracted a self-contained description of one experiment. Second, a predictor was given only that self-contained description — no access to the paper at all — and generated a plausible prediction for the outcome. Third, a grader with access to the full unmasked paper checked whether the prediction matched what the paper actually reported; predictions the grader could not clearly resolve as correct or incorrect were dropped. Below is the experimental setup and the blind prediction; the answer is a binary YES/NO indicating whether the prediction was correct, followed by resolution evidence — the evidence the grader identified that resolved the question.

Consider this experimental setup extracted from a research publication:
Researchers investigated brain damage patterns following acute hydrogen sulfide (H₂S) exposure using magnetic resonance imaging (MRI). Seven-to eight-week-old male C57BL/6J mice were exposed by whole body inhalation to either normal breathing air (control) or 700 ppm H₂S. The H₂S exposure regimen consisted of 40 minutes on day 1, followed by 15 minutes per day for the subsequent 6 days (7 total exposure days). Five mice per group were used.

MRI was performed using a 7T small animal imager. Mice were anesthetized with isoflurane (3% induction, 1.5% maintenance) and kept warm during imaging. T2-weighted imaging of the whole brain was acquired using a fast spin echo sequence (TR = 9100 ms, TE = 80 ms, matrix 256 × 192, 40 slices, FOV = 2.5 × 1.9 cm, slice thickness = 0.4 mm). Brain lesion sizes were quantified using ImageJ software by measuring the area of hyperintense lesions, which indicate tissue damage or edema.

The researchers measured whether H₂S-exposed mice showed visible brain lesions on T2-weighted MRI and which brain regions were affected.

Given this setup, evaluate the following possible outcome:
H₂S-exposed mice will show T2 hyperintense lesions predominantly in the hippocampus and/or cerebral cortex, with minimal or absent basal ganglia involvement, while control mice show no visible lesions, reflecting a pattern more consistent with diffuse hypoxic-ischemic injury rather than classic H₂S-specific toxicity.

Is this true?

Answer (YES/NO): NO